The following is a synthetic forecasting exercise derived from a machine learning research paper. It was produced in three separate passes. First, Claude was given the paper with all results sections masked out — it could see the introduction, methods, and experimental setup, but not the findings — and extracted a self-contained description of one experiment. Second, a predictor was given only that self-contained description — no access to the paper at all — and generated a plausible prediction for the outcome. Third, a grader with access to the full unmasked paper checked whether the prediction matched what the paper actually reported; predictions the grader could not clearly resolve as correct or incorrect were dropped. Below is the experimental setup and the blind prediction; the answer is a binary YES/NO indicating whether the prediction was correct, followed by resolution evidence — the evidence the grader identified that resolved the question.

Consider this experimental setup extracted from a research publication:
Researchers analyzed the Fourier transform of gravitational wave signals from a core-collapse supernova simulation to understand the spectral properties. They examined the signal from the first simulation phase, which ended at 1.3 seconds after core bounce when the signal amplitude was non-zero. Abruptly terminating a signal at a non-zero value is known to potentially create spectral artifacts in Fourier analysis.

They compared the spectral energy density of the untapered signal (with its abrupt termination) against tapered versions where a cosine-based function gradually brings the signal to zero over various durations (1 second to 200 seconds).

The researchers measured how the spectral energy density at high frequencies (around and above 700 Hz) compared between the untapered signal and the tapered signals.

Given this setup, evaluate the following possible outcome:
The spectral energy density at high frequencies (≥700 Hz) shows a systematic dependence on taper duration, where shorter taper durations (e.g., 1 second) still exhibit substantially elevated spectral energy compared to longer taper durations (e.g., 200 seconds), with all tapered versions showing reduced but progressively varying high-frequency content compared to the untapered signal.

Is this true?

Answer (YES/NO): NO